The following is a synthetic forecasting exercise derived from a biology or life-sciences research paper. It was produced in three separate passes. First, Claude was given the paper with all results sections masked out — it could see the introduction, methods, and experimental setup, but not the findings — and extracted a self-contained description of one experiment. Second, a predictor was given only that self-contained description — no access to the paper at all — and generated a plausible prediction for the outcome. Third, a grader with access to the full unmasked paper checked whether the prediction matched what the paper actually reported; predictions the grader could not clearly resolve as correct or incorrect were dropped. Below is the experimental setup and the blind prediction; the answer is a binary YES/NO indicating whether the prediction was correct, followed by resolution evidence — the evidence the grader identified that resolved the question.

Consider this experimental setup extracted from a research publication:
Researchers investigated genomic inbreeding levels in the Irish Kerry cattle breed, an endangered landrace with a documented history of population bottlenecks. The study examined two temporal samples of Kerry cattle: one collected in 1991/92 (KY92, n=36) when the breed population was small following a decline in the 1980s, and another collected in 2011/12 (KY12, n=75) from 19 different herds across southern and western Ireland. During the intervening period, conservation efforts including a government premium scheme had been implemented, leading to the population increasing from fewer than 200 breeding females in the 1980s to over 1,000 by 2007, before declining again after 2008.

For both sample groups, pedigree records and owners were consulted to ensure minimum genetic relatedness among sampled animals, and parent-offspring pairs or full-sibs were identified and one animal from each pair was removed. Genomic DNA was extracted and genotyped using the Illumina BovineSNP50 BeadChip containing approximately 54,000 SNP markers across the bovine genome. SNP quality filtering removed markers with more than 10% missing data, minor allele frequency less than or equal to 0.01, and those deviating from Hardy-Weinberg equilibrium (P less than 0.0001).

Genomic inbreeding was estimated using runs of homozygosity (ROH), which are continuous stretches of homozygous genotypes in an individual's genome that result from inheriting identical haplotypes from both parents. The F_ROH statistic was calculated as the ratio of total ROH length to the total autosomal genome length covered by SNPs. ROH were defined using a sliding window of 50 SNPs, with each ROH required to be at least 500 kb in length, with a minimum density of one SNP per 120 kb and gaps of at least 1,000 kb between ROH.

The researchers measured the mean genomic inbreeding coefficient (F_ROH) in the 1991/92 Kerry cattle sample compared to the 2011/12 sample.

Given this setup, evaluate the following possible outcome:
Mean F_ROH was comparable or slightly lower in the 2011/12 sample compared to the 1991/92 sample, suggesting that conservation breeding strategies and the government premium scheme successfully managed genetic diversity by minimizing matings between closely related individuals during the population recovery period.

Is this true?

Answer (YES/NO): NO